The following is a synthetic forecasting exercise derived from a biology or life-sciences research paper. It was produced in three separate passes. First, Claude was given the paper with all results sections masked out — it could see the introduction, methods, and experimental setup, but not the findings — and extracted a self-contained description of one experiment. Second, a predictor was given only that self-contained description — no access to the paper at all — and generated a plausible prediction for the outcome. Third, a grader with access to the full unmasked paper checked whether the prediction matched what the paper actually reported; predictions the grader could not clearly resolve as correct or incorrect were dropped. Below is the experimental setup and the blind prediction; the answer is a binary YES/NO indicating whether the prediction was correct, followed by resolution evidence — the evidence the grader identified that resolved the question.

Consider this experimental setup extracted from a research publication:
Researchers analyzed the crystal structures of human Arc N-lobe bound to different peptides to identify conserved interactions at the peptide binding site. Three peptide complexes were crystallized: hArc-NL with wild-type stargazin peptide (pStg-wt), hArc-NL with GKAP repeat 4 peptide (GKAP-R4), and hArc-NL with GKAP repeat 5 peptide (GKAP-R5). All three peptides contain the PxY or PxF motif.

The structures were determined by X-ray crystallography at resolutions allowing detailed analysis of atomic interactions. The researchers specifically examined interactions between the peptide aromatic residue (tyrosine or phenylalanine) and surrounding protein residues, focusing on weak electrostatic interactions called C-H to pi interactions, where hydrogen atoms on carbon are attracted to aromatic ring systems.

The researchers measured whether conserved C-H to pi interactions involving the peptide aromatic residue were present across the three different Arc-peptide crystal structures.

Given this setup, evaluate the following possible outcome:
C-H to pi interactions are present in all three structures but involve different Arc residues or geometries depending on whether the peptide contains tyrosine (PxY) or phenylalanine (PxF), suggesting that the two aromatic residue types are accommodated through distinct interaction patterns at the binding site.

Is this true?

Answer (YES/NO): NO